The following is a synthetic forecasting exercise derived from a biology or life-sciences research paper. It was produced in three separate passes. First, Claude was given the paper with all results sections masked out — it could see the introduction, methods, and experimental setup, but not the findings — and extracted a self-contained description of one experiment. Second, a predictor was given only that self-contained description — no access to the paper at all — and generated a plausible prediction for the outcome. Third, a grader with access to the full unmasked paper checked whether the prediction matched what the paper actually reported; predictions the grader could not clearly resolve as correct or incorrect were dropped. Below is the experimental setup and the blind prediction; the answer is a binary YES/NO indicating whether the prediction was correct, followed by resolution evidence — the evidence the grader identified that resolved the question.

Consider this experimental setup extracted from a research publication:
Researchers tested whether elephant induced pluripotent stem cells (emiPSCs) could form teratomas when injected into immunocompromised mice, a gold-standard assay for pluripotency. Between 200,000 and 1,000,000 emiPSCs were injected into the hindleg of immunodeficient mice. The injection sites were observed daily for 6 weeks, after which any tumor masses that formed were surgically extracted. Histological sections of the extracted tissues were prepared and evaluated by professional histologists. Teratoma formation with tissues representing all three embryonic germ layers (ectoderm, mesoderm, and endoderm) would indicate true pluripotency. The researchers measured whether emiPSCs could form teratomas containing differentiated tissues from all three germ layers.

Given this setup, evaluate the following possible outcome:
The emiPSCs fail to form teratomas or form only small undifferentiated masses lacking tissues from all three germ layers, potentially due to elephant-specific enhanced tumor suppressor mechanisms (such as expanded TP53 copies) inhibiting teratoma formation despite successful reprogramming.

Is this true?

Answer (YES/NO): NO